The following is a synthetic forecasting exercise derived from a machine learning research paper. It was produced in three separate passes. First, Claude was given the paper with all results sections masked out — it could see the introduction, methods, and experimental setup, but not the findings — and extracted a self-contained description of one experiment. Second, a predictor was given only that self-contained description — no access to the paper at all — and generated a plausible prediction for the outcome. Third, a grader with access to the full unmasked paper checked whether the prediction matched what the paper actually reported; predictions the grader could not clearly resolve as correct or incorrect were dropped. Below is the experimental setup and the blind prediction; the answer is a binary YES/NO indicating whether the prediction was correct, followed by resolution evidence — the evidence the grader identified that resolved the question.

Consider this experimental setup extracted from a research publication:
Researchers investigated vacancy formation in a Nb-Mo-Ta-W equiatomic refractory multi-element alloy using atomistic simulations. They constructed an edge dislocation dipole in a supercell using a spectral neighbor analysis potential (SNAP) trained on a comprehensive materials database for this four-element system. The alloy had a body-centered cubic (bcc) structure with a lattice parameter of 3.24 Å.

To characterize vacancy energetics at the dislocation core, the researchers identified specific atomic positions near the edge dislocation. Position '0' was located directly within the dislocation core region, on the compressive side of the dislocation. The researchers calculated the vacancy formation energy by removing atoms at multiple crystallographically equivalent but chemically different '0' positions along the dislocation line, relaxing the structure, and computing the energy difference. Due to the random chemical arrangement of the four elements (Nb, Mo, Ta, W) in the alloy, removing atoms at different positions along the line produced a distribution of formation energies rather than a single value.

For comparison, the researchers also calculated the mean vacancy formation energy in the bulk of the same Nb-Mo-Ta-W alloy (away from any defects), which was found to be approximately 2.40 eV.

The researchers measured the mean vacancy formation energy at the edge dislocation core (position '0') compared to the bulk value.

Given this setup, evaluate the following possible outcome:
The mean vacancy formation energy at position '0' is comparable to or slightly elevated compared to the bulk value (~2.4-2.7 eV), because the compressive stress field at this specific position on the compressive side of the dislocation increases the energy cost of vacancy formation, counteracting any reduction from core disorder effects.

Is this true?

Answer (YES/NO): NO